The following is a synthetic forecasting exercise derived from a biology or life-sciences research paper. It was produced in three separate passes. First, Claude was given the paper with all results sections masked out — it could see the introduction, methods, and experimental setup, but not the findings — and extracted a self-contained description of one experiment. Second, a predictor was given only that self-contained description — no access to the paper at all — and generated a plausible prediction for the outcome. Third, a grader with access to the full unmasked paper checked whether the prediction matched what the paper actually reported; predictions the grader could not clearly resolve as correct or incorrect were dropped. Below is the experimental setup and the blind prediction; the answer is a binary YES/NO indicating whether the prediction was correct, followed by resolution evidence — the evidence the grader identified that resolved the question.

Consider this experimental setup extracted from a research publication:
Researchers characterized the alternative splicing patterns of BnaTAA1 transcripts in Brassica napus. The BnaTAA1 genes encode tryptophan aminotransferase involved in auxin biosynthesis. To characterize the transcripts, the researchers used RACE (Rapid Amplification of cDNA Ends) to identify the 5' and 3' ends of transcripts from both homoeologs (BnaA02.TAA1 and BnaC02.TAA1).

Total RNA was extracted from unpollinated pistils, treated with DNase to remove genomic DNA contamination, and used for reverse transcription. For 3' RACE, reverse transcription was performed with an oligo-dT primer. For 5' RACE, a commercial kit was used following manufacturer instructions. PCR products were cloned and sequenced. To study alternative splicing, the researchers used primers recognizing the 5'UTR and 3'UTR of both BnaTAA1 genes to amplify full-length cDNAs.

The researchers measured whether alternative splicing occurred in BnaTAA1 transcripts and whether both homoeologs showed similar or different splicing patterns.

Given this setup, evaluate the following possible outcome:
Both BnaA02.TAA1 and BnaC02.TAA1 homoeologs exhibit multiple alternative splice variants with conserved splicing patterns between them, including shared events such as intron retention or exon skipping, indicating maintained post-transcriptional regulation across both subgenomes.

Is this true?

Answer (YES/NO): NO